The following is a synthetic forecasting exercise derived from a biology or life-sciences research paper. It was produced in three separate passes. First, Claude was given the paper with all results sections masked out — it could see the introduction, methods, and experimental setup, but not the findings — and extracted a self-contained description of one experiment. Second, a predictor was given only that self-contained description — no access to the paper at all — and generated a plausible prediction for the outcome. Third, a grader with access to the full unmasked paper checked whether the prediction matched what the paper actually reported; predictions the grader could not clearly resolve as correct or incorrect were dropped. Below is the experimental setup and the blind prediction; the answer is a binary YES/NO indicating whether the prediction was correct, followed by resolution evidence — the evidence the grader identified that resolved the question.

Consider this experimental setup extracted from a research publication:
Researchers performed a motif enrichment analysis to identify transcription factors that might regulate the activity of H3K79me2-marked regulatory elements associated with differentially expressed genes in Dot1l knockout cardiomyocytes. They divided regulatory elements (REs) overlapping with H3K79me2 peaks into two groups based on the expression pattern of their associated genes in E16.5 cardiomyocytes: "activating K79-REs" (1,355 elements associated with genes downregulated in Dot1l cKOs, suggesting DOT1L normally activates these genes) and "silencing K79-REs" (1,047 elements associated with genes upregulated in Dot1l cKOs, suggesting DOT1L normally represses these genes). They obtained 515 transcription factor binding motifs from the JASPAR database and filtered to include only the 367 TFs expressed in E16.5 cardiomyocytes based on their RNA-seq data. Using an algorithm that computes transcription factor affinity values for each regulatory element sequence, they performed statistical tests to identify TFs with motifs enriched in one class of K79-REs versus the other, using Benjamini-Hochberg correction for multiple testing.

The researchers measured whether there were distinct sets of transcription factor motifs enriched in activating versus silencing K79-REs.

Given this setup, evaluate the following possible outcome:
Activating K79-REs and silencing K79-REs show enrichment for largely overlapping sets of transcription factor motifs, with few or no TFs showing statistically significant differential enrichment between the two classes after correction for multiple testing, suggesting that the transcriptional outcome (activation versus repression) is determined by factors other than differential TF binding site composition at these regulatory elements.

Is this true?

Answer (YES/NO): NO